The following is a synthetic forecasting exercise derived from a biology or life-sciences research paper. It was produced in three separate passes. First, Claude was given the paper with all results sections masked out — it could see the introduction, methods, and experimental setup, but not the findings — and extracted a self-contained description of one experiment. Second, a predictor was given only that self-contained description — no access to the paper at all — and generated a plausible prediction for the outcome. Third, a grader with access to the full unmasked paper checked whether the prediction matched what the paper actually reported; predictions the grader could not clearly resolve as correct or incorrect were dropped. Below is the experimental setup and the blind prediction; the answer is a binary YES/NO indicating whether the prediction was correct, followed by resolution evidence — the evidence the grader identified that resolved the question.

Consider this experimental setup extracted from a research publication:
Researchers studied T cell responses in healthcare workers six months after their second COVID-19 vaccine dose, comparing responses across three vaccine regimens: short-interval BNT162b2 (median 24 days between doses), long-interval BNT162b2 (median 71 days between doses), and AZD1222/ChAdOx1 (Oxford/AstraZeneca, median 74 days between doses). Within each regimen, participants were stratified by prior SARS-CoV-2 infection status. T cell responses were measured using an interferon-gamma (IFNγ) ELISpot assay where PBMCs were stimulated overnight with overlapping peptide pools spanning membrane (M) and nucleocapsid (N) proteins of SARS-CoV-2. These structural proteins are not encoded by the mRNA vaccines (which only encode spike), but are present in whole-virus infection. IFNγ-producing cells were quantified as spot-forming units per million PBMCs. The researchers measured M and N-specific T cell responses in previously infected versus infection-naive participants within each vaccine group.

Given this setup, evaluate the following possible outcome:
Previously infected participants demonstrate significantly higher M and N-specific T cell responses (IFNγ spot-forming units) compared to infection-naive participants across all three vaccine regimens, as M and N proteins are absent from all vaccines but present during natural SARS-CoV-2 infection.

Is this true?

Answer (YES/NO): YES